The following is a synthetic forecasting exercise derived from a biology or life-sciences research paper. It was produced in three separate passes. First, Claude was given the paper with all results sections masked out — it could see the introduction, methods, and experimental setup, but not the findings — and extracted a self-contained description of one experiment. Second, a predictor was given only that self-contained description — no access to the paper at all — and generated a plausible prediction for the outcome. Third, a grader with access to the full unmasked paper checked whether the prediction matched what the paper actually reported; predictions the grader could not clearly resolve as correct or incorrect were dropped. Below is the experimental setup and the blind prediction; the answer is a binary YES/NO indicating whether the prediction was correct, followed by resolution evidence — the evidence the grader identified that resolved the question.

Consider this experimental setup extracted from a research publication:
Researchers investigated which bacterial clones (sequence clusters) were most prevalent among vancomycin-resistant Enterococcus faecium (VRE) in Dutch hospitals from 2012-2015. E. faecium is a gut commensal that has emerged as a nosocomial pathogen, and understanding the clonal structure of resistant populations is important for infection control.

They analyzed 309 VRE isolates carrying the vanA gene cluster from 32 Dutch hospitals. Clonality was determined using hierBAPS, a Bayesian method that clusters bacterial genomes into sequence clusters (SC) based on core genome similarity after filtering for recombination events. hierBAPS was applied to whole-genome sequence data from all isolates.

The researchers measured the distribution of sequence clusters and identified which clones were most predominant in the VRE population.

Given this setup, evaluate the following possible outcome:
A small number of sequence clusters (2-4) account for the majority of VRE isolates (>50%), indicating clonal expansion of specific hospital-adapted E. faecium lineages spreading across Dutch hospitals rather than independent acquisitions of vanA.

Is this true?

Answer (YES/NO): YES